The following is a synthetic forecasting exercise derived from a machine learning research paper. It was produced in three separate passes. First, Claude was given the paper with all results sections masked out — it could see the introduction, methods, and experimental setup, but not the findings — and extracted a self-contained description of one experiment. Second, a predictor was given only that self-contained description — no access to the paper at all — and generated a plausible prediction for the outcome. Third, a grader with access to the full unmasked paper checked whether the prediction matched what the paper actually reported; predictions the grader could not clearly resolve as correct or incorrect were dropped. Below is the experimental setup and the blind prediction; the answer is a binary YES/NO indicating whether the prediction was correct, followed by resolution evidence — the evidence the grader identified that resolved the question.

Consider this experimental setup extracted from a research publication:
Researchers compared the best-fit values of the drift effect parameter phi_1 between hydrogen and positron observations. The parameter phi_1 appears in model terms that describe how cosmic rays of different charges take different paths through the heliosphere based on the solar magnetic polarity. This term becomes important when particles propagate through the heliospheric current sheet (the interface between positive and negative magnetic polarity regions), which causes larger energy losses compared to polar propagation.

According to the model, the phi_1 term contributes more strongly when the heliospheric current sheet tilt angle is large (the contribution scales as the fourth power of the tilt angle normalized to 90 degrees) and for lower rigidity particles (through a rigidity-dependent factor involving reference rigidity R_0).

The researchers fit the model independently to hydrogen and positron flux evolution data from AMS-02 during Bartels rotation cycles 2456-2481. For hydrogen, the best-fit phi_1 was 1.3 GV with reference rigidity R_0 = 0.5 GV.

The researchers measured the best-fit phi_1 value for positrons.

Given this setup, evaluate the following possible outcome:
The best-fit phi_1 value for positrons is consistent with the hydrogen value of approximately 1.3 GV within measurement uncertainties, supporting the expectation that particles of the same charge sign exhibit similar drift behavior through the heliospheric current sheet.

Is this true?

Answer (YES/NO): NO